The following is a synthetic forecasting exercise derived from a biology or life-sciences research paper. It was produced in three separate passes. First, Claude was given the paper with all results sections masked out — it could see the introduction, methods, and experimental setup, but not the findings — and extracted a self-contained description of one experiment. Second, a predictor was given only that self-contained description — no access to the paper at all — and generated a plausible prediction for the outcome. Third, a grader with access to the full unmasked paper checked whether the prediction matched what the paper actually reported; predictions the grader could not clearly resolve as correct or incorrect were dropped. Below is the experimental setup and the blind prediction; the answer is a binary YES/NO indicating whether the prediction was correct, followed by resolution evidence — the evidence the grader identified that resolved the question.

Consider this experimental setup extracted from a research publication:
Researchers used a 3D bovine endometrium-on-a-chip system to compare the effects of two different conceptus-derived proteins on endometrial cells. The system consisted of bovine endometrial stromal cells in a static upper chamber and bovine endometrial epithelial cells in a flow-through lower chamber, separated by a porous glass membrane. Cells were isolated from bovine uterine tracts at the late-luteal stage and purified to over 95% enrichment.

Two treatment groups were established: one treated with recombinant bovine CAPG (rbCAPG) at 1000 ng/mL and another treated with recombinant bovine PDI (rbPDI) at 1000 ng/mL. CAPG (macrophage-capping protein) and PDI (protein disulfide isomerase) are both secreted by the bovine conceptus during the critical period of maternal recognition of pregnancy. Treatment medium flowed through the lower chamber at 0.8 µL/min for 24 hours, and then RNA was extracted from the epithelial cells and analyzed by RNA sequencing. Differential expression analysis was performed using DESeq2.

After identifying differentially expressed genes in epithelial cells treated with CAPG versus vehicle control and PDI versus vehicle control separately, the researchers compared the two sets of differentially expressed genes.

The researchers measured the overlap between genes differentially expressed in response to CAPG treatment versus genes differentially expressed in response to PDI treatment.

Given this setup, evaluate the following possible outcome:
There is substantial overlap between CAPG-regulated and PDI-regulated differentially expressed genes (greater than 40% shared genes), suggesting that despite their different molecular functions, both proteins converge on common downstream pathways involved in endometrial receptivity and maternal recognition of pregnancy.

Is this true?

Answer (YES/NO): YES